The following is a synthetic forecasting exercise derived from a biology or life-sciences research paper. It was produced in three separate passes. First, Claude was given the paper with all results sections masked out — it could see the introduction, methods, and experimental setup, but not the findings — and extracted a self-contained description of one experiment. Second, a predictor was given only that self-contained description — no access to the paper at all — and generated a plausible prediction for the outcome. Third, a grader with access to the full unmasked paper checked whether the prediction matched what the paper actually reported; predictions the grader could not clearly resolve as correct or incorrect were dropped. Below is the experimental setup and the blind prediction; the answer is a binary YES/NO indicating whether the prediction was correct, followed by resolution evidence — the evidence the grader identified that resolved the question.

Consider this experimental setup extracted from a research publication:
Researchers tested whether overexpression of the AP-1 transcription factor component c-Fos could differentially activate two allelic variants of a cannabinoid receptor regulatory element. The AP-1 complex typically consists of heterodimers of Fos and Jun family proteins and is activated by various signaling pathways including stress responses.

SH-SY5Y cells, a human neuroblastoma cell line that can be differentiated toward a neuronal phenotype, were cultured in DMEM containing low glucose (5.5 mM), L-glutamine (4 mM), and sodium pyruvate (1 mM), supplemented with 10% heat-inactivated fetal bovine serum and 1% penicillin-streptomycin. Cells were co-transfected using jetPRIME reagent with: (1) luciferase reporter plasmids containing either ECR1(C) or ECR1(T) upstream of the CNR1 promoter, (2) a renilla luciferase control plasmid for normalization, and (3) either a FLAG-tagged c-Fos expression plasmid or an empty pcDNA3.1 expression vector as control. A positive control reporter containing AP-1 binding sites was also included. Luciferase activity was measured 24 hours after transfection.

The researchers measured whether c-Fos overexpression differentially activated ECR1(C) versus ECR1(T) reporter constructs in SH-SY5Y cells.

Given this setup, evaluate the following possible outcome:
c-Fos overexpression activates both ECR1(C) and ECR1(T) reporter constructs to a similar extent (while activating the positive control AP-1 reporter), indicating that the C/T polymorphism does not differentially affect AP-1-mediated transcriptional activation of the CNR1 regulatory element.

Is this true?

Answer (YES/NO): NO